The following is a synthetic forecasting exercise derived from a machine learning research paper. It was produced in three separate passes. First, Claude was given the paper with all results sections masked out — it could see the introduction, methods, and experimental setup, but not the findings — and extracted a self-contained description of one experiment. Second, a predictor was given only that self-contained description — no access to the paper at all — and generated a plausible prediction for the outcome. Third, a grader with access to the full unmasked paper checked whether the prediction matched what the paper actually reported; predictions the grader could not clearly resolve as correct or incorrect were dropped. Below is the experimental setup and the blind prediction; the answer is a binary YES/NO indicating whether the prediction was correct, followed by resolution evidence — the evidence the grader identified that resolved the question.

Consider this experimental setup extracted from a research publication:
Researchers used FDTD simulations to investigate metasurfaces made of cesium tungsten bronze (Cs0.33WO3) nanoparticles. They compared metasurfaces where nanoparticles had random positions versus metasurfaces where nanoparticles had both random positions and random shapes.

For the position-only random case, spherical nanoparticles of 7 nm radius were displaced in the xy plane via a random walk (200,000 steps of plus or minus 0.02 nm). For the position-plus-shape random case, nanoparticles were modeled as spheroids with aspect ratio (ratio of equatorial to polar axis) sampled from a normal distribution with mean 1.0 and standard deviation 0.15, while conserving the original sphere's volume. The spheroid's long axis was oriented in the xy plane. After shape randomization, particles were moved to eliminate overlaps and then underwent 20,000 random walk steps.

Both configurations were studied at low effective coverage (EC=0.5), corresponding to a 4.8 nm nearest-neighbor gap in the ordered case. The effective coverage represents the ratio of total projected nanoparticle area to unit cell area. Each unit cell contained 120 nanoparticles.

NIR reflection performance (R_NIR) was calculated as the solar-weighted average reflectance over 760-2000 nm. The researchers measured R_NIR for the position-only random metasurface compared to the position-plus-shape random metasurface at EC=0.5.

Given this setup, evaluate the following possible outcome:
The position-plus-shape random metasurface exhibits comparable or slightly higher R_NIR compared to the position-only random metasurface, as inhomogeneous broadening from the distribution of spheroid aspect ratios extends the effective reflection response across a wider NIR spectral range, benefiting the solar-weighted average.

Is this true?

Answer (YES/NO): NO